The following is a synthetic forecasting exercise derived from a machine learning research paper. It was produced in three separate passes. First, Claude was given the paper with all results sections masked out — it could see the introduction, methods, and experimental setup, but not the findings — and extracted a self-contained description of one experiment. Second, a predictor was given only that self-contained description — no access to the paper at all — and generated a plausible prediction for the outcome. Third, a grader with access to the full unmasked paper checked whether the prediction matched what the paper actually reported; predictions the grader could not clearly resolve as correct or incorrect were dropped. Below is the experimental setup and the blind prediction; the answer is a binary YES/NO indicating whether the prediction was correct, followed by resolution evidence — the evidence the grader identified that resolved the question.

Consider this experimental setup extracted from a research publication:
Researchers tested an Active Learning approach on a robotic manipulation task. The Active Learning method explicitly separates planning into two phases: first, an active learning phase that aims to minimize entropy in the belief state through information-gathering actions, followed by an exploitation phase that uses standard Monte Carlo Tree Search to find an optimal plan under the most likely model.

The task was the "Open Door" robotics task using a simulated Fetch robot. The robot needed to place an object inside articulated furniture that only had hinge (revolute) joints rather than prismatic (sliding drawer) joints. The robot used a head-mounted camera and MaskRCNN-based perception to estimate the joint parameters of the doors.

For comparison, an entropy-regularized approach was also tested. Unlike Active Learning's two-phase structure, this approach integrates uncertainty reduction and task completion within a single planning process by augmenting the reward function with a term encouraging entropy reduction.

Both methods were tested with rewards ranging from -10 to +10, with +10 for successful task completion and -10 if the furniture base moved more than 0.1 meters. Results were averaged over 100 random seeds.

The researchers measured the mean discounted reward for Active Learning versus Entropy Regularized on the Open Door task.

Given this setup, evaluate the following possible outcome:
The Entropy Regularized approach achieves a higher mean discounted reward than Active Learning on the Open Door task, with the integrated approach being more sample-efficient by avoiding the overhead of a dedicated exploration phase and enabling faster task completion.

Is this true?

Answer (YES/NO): NO